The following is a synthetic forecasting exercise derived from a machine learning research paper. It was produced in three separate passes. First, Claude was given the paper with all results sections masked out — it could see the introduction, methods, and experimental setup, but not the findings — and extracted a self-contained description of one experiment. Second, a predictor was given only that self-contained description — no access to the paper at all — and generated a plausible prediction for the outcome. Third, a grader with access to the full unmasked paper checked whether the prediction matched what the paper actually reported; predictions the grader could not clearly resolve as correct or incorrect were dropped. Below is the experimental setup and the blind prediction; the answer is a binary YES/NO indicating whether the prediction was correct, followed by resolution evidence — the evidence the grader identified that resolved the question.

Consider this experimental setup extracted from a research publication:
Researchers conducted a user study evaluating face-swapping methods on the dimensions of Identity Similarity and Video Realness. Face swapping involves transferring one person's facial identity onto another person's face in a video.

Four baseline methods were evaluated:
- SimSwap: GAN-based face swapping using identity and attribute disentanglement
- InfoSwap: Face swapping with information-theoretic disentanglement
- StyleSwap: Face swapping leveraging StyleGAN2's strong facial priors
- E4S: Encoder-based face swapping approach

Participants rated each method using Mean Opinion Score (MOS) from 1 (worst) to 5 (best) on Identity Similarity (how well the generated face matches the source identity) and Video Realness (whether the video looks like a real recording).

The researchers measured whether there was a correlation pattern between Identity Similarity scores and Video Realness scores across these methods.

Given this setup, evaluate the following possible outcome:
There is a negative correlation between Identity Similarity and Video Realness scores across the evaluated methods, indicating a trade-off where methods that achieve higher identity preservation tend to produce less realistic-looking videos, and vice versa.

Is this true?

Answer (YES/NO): NO